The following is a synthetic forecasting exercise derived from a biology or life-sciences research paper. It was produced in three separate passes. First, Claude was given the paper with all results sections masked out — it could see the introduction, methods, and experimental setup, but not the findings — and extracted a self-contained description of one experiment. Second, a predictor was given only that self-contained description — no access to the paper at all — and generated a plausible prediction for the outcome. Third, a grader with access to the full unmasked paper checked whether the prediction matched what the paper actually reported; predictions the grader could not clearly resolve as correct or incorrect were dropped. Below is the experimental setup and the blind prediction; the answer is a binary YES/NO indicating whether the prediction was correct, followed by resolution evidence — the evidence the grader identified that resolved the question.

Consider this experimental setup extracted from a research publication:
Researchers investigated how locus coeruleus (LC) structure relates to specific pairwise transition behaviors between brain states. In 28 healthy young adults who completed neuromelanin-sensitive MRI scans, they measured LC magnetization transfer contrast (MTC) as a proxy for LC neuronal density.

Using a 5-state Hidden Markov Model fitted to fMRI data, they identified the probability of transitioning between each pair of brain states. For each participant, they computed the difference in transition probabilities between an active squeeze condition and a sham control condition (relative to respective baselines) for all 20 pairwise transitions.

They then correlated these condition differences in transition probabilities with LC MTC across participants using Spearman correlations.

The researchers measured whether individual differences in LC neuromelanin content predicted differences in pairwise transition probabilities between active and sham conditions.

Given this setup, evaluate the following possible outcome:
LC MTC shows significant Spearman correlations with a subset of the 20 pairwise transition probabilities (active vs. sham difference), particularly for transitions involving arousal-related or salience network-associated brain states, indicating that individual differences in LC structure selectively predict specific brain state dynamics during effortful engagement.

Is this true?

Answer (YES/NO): YES